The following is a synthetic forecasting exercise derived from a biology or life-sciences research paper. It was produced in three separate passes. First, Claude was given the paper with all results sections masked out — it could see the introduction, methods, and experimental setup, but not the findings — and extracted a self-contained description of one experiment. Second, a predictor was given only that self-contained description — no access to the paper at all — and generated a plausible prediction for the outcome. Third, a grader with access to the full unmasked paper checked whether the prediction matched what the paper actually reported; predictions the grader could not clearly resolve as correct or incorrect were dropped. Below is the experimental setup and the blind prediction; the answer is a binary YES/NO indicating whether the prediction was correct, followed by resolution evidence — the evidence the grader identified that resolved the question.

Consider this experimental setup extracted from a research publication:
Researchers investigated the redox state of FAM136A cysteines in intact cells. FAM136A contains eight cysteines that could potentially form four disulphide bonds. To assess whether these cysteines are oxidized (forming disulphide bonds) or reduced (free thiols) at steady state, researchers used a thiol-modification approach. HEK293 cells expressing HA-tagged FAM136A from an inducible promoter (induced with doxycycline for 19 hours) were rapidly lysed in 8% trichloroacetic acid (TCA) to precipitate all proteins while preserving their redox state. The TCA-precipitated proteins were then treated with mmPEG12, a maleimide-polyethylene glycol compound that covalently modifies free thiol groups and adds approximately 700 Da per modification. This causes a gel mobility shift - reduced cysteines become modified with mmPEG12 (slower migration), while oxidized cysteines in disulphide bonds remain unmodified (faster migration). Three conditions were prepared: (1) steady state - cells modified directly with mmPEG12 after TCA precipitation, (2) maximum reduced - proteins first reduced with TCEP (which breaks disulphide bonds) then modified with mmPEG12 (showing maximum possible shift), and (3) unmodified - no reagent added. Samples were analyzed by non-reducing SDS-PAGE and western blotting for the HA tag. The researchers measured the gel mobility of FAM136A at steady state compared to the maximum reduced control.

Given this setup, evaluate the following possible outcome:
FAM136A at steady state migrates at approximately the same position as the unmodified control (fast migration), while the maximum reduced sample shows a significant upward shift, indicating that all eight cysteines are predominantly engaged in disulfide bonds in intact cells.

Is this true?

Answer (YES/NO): YES